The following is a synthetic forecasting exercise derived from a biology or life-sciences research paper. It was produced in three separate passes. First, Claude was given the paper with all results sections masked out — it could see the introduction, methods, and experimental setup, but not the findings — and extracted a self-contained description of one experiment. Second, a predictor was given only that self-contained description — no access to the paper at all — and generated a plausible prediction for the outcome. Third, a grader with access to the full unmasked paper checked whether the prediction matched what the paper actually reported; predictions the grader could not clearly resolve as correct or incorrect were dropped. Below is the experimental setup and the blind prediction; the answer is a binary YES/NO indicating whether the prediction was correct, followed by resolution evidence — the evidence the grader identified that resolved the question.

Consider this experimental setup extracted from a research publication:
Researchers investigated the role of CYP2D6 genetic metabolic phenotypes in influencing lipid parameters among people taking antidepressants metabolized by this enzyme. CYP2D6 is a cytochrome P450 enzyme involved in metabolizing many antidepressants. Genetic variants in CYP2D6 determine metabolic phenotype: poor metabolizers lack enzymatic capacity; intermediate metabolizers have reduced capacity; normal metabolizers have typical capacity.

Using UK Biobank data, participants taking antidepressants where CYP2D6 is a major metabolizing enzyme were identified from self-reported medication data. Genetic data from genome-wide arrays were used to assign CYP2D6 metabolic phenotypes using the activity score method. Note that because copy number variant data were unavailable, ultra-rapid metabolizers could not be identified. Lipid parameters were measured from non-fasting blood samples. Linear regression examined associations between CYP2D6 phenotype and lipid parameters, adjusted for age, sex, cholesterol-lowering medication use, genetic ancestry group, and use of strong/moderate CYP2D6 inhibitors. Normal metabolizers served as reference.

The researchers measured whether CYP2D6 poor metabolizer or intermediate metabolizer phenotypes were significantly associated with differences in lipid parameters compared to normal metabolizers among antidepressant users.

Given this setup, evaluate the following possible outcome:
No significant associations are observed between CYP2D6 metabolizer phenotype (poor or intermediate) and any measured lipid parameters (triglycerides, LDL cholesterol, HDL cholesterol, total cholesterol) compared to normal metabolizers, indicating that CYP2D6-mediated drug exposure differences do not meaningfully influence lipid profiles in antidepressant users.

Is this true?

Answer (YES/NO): YES